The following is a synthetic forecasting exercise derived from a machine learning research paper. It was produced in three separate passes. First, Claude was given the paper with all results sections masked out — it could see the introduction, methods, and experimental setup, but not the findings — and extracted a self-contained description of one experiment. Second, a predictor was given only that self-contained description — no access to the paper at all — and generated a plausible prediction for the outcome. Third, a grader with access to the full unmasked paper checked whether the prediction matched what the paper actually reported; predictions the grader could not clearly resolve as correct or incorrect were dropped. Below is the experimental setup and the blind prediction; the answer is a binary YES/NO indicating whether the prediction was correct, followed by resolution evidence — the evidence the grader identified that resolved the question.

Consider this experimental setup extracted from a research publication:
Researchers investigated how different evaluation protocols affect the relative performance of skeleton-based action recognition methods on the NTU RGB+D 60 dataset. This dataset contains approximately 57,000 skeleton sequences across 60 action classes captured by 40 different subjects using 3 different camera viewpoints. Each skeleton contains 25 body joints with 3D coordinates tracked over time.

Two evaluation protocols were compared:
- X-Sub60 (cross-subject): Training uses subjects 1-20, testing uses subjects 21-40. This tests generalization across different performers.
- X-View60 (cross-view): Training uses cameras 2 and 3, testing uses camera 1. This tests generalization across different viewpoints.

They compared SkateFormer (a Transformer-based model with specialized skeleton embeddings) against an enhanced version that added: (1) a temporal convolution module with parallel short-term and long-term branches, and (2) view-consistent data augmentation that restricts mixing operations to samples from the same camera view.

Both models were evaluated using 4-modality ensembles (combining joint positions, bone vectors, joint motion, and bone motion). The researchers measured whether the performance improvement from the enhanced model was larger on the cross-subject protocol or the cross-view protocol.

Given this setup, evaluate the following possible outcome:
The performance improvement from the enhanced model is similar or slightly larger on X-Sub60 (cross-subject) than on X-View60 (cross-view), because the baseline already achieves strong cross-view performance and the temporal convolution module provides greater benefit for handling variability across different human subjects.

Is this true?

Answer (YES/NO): YES